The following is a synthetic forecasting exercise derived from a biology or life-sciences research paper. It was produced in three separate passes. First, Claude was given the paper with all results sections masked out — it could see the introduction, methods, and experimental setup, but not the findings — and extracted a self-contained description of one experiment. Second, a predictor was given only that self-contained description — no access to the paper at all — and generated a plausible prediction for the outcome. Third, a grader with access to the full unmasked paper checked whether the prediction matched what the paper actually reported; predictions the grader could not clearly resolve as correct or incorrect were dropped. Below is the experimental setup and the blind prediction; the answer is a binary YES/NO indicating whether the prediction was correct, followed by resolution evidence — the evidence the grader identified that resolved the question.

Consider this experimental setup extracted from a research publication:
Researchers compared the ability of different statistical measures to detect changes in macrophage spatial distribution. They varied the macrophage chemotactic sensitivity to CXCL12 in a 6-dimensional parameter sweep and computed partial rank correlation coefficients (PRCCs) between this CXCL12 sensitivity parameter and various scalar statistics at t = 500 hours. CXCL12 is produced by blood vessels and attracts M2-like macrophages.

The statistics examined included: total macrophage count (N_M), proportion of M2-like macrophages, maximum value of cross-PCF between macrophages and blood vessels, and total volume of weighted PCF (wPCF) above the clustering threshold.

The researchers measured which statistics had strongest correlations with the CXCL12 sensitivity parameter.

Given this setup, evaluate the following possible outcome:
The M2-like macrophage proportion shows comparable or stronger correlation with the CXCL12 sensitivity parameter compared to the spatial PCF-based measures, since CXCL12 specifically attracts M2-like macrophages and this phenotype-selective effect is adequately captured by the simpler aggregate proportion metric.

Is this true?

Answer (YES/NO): NO